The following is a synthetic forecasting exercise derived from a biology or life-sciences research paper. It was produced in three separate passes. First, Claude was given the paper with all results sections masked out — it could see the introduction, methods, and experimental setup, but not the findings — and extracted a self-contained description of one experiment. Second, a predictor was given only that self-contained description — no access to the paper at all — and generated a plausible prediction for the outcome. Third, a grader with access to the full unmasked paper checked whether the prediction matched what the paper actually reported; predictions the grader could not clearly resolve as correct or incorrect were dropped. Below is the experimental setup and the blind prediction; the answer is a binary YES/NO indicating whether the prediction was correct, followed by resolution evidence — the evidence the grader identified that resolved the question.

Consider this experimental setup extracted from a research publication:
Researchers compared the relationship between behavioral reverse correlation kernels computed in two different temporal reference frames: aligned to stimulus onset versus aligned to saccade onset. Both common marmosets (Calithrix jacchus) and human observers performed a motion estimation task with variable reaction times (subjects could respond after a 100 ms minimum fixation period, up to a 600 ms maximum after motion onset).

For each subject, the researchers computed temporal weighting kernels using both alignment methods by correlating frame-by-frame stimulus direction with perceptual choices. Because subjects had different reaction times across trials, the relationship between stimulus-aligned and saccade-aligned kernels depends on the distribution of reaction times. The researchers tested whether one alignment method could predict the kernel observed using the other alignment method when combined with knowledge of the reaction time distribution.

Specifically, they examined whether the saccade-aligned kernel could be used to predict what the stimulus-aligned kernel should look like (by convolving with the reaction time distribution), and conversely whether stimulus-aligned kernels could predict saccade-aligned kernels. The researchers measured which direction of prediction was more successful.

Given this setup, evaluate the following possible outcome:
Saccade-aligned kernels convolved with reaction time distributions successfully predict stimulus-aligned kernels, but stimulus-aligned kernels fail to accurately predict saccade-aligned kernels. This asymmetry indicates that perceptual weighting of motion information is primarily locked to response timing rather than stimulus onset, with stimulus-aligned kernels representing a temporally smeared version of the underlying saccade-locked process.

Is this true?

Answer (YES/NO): YES